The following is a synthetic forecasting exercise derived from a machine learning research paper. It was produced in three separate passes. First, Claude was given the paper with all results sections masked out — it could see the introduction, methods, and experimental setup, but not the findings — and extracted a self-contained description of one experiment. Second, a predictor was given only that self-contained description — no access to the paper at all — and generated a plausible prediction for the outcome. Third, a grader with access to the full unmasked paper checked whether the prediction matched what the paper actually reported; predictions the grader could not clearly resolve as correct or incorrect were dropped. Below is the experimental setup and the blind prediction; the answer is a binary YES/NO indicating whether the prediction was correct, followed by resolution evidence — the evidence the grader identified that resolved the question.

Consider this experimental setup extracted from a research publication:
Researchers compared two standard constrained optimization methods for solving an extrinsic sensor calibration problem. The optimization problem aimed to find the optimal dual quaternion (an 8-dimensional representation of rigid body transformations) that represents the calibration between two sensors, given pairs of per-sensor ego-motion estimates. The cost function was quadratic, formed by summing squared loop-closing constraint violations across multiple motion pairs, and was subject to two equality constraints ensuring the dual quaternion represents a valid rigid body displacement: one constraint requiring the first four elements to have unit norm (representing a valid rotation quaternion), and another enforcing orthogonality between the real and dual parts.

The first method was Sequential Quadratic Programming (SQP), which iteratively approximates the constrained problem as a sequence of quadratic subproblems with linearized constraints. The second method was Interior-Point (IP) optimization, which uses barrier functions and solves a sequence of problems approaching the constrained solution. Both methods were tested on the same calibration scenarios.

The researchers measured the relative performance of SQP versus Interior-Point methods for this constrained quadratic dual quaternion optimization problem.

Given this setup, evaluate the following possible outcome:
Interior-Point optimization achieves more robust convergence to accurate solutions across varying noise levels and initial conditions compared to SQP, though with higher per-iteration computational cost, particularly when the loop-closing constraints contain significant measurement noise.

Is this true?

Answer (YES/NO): NO